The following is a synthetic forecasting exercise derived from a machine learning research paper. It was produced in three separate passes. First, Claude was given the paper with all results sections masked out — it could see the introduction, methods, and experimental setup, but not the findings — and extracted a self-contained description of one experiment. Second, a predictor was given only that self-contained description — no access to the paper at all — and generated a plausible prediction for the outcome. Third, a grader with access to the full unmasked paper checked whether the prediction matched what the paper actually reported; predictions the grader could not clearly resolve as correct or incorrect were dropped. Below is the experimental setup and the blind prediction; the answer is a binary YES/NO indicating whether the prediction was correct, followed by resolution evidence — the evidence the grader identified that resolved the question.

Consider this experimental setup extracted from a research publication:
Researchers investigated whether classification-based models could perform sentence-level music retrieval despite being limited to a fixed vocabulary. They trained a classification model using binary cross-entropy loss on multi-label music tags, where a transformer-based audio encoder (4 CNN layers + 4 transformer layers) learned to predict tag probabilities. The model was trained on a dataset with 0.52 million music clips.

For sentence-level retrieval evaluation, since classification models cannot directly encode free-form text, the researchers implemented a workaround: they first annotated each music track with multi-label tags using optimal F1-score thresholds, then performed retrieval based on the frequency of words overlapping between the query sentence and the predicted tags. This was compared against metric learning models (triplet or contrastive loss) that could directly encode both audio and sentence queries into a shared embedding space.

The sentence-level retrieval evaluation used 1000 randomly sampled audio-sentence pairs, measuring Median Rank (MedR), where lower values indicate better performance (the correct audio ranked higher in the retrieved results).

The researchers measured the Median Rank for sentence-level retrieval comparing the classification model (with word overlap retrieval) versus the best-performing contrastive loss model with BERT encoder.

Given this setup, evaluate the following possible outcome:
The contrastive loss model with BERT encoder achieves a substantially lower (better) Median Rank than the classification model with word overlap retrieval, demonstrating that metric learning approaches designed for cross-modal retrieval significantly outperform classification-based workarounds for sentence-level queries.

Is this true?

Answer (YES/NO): YES